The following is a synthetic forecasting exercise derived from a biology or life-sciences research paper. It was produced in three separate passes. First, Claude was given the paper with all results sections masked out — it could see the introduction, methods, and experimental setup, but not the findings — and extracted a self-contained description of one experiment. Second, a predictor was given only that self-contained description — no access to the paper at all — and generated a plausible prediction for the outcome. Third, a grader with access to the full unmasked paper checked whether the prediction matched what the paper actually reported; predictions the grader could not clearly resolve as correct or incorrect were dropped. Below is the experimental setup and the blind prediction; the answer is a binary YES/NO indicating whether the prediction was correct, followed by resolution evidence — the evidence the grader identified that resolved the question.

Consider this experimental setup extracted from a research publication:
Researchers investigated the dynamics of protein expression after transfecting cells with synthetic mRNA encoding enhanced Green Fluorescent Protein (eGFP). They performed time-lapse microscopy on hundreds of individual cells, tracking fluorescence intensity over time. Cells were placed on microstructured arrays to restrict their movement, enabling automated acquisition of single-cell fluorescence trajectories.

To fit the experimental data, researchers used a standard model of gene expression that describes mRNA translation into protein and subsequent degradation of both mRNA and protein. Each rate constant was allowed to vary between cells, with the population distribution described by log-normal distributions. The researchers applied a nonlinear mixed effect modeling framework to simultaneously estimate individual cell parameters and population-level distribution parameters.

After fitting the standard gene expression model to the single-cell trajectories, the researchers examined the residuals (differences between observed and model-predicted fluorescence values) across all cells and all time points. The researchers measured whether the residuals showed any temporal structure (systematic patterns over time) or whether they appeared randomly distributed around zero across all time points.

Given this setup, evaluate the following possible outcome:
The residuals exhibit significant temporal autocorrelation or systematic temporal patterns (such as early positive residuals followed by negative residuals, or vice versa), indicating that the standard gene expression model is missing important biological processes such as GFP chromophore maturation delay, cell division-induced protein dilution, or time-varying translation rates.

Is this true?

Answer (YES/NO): YES